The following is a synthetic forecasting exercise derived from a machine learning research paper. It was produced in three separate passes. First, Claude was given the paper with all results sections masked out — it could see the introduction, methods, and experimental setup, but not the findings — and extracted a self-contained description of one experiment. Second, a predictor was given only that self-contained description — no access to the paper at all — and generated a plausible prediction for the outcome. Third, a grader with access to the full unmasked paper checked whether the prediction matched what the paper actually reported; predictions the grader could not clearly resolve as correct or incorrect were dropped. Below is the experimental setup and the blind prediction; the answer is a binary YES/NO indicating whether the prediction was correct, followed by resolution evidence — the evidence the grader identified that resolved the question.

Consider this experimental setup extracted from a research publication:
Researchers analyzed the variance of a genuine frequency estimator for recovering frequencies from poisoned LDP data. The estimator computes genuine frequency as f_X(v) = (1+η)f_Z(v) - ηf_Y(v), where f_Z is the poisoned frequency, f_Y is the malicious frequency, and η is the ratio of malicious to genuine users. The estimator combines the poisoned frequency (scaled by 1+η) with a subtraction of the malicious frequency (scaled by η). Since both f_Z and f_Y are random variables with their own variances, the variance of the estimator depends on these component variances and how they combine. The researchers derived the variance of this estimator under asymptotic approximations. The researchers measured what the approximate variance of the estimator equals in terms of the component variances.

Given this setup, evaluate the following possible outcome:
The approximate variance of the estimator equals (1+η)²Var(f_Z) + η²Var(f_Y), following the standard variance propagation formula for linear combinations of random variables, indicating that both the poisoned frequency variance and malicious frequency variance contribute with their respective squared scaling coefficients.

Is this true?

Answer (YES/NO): NO